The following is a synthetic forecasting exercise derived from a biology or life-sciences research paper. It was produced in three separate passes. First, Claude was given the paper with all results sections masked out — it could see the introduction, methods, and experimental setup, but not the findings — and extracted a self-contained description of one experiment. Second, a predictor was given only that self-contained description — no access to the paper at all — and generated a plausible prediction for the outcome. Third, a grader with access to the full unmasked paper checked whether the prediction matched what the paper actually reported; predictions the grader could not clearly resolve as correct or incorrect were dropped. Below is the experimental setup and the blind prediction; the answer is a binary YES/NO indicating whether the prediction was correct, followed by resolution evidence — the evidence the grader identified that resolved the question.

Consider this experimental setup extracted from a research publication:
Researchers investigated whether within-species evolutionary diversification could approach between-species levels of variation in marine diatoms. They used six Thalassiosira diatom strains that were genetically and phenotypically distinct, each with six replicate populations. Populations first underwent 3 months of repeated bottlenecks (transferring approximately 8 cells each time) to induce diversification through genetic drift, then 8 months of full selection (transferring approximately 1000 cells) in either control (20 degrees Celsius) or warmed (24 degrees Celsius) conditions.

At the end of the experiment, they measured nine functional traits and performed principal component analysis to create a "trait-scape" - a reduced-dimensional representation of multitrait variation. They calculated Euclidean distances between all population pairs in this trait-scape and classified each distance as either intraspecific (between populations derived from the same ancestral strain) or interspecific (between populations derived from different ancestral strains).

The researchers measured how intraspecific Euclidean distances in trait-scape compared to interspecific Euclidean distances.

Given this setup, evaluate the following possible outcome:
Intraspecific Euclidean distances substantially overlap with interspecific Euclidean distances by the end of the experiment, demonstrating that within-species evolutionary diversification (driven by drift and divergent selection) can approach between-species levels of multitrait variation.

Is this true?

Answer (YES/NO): NO